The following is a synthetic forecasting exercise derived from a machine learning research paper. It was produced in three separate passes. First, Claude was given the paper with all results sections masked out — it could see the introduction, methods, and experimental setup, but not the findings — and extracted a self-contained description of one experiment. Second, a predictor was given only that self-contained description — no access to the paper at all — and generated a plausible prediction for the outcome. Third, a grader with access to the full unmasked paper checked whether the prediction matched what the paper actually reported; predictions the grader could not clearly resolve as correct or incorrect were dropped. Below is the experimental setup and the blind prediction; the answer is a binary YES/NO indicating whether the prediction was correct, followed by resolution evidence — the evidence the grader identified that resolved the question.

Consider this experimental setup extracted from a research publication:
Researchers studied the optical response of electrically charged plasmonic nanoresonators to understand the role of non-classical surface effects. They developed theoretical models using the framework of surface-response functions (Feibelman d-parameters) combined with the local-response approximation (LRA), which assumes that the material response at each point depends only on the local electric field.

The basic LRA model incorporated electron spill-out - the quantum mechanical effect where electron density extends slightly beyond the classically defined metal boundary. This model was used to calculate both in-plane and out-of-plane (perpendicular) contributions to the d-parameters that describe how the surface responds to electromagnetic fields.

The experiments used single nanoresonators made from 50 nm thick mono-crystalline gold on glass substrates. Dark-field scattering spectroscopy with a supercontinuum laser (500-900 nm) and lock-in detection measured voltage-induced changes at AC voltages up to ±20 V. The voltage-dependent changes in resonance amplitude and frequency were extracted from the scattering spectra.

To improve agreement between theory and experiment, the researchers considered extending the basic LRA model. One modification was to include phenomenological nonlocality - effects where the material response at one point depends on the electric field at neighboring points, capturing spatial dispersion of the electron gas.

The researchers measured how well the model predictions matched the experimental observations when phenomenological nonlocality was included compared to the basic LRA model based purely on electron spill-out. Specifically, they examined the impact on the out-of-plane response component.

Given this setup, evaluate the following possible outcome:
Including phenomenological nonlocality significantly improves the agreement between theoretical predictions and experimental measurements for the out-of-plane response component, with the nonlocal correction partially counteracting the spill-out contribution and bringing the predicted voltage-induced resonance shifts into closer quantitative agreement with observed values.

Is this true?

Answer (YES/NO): YES